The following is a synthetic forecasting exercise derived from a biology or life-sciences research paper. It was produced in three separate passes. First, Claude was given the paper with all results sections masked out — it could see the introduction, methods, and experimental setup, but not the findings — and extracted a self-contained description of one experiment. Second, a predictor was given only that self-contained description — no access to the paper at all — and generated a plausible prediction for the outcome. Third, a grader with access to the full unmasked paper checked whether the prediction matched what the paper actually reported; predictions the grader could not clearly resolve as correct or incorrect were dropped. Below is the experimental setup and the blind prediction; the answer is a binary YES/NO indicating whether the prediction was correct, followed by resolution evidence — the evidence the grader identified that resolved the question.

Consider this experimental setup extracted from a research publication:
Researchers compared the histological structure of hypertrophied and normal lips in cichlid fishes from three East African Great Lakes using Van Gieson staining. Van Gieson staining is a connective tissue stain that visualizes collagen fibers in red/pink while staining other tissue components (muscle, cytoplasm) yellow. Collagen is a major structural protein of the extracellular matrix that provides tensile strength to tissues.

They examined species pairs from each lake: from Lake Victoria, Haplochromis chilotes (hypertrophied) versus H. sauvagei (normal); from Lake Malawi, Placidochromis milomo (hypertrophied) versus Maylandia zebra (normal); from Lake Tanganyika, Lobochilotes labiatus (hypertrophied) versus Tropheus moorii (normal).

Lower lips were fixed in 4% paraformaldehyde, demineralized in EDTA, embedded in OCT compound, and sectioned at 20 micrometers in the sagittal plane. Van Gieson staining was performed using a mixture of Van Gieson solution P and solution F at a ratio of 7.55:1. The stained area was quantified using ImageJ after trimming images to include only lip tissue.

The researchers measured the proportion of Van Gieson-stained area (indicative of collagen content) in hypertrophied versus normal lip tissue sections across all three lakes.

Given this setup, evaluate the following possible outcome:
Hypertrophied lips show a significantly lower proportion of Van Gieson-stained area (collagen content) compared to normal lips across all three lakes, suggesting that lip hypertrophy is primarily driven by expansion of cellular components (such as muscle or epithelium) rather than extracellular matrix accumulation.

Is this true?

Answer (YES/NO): NO